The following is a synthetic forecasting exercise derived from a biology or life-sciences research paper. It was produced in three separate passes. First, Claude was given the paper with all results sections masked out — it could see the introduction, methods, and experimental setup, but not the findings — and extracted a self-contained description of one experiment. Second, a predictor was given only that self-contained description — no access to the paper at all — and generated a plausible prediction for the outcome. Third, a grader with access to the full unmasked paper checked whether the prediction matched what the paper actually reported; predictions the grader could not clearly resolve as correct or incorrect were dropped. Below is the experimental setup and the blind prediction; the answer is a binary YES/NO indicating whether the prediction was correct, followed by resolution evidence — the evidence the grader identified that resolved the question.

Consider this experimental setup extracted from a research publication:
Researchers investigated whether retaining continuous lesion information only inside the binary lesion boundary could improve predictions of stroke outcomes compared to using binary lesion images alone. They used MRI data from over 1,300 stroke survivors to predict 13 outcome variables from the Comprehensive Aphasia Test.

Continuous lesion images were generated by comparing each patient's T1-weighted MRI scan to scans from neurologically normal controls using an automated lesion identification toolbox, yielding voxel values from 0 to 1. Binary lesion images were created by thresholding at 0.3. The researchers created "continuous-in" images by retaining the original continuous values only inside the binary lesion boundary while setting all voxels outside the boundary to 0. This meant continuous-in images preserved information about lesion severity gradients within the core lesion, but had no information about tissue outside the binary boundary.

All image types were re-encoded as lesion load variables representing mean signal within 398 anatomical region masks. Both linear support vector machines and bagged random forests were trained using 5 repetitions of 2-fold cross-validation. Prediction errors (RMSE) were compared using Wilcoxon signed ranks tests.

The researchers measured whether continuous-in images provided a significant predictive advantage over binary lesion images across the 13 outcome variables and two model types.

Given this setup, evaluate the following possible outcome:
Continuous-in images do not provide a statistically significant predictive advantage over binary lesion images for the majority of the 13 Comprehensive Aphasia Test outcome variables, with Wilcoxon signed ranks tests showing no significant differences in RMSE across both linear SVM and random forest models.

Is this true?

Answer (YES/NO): YES